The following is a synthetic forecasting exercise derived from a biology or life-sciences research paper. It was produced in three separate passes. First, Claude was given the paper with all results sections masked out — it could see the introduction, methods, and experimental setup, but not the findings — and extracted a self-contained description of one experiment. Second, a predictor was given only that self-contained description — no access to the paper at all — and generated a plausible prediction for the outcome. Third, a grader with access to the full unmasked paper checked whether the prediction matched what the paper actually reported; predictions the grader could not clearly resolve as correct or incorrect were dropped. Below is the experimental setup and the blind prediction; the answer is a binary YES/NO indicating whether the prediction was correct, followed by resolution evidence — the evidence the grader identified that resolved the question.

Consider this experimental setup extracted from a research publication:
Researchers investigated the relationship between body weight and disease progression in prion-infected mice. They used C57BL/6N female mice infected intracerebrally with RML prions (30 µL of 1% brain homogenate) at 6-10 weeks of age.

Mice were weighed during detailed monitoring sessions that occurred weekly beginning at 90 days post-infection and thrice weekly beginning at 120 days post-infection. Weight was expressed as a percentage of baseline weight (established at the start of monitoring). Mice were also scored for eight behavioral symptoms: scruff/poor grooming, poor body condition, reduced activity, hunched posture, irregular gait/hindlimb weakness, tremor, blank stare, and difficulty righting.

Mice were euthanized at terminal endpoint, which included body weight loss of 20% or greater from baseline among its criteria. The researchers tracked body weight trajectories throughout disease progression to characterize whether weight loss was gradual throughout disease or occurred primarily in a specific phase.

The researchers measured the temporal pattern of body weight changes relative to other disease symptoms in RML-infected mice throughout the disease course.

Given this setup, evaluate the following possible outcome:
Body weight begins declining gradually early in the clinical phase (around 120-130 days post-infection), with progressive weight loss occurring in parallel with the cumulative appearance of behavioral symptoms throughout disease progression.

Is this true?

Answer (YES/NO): NO